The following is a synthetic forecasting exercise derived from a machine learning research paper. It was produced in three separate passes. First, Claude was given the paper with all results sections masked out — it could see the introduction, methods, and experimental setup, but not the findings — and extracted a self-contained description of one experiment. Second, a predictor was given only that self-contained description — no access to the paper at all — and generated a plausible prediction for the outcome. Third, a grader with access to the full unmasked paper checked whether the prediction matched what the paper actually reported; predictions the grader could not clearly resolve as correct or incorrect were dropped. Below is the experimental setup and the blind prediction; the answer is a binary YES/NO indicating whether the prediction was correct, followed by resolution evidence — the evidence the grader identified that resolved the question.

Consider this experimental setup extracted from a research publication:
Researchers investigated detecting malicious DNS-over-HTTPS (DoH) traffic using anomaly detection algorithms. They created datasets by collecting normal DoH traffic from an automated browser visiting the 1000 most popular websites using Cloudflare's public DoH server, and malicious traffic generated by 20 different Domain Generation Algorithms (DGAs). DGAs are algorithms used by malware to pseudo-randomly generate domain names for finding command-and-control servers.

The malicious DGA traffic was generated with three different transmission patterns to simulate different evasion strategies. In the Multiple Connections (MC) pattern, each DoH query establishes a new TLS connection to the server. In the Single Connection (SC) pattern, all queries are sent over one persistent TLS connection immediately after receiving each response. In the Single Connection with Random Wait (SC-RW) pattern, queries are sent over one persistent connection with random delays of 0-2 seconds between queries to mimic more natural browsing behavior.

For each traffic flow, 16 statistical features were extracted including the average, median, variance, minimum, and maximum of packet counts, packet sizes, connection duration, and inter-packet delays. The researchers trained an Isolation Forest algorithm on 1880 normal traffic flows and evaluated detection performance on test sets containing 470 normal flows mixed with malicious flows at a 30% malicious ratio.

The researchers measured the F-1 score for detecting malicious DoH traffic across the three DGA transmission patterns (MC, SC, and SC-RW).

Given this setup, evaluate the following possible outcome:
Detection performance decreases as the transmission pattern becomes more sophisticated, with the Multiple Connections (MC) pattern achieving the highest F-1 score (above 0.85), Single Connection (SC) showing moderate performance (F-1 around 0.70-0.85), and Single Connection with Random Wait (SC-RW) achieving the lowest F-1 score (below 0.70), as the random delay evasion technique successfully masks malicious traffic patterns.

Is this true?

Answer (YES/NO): NO